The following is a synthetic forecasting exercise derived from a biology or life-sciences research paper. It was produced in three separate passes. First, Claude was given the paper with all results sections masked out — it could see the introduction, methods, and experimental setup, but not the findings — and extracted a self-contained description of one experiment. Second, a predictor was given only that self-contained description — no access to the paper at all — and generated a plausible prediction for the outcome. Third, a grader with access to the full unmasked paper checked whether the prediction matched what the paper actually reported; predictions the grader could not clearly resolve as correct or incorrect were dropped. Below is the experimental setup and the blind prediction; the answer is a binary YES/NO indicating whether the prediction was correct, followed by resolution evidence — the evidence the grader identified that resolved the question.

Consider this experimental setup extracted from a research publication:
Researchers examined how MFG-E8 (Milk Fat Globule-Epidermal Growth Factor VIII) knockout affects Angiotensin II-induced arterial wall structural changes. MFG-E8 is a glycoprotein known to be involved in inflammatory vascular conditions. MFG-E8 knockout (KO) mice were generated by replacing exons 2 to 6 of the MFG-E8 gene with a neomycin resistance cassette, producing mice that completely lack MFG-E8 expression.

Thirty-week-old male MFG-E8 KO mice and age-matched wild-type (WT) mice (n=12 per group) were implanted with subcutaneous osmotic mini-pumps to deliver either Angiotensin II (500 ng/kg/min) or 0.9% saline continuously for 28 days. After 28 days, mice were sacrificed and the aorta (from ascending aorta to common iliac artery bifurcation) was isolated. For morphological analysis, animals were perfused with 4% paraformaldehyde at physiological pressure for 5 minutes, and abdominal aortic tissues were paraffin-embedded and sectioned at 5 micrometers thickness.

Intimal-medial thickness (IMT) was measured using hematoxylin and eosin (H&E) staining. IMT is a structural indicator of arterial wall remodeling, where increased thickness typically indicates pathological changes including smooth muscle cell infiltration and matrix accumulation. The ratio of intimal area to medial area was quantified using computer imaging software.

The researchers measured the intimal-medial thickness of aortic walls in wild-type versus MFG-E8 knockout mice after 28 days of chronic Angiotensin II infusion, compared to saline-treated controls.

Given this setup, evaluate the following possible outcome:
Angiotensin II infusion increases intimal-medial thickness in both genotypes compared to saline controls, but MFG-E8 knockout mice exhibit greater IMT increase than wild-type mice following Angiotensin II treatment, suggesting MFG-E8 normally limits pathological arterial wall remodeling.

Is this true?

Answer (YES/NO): NO